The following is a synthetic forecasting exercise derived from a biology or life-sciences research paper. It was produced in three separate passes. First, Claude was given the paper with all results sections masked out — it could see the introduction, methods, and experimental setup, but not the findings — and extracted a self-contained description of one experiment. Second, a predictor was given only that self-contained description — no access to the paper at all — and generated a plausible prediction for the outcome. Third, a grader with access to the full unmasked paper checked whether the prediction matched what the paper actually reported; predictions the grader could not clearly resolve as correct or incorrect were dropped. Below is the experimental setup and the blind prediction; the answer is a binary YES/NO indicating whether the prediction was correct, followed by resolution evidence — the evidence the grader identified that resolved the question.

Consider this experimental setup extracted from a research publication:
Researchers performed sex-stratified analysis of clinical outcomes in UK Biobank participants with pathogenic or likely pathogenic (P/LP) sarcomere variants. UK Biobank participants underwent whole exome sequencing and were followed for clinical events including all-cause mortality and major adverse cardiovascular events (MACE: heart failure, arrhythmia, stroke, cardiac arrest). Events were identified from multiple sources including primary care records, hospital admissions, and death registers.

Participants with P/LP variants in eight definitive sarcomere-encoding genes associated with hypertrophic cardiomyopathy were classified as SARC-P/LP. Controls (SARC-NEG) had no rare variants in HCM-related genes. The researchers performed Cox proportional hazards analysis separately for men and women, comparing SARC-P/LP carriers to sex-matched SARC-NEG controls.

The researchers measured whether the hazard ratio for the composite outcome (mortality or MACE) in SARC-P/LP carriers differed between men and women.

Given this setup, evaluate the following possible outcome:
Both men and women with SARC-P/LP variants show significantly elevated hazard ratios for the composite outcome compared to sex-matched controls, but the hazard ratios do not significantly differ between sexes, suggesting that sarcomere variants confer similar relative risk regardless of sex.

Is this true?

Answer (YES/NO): NO